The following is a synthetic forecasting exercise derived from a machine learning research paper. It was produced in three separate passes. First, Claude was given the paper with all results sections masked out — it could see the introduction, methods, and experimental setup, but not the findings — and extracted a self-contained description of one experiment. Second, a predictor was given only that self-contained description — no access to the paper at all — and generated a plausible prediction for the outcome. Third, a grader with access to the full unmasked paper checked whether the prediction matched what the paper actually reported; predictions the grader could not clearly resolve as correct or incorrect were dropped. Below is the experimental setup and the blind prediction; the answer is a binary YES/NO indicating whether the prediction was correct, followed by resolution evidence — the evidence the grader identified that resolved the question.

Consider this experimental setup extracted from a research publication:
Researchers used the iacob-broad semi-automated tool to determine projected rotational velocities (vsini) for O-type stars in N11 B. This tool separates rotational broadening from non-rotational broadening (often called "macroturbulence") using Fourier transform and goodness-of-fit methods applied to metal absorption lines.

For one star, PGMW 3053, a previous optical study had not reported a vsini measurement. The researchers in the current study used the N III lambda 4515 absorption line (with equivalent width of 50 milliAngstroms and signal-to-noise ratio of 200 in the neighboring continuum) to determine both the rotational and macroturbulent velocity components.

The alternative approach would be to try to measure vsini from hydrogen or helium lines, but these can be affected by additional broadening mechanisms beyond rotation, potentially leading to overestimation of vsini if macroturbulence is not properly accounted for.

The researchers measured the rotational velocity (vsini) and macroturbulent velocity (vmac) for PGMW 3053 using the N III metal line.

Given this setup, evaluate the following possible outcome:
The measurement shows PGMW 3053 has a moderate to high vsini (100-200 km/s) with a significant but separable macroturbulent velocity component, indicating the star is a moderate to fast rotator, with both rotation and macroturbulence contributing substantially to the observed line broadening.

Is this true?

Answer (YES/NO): NO